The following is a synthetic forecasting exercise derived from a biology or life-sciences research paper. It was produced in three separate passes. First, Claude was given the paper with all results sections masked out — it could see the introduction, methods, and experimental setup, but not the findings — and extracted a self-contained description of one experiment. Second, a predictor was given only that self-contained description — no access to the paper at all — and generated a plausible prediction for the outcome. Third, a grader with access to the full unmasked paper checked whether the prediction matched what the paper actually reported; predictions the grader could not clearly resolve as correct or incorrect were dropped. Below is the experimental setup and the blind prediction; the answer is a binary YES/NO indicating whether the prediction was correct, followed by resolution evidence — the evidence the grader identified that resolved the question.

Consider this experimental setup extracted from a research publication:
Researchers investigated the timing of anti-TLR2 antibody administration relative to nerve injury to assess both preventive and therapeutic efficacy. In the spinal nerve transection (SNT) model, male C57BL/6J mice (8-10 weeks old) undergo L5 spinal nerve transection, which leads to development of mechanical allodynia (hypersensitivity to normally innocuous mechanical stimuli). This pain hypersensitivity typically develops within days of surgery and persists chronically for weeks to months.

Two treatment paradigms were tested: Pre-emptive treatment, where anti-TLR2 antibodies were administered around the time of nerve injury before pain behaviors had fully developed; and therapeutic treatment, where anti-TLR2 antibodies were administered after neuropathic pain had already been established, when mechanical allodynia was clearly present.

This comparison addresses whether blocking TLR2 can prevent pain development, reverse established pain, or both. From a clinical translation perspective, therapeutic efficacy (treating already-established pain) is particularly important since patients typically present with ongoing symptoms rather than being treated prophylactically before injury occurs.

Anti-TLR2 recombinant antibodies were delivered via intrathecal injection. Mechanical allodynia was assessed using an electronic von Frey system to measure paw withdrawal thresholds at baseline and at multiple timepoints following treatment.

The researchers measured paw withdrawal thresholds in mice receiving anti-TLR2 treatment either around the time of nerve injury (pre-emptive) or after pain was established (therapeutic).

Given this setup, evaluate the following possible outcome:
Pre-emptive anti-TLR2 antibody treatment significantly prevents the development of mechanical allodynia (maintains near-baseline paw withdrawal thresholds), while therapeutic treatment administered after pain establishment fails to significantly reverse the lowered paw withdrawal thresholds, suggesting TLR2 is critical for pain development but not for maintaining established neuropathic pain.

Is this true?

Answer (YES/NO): NO